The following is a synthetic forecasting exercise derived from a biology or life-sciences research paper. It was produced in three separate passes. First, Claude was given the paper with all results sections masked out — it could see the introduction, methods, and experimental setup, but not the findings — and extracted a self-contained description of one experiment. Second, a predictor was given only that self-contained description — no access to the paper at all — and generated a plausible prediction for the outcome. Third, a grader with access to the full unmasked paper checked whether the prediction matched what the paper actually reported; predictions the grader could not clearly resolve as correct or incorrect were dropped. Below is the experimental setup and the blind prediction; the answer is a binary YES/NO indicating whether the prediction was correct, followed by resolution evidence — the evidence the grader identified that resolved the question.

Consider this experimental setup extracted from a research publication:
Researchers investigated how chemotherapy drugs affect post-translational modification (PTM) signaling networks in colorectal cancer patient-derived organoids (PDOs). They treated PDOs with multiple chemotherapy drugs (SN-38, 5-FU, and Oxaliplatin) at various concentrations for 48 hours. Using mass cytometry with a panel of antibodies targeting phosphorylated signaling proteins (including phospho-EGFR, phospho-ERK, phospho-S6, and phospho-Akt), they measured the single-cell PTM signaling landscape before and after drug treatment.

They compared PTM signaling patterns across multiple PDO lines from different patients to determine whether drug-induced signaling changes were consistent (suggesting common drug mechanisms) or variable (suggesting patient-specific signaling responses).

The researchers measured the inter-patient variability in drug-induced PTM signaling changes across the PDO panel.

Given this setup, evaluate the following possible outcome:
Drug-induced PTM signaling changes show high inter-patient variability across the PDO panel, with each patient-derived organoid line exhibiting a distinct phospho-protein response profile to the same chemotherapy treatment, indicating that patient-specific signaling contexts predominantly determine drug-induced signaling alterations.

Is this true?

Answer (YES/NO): YES